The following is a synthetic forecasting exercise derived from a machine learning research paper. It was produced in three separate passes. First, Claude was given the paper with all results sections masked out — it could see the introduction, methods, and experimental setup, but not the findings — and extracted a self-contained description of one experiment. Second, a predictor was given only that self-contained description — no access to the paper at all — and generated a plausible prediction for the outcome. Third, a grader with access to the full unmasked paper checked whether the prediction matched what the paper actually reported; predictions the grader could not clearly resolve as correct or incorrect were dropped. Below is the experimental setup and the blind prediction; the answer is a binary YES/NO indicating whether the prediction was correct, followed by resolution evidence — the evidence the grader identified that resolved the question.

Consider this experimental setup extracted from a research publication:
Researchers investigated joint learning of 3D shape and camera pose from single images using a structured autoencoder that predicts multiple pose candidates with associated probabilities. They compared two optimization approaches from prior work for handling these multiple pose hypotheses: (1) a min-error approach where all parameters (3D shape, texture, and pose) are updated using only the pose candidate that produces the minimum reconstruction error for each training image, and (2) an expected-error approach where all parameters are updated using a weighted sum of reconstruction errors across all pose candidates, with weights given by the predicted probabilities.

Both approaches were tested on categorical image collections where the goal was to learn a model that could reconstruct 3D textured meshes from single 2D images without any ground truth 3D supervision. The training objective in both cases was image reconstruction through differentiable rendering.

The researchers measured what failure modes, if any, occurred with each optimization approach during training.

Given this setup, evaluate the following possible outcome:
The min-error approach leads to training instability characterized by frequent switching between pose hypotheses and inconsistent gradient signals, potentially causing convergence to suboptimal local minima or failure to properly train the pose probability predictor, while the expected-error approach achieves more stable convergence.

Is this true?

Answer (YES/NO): NO